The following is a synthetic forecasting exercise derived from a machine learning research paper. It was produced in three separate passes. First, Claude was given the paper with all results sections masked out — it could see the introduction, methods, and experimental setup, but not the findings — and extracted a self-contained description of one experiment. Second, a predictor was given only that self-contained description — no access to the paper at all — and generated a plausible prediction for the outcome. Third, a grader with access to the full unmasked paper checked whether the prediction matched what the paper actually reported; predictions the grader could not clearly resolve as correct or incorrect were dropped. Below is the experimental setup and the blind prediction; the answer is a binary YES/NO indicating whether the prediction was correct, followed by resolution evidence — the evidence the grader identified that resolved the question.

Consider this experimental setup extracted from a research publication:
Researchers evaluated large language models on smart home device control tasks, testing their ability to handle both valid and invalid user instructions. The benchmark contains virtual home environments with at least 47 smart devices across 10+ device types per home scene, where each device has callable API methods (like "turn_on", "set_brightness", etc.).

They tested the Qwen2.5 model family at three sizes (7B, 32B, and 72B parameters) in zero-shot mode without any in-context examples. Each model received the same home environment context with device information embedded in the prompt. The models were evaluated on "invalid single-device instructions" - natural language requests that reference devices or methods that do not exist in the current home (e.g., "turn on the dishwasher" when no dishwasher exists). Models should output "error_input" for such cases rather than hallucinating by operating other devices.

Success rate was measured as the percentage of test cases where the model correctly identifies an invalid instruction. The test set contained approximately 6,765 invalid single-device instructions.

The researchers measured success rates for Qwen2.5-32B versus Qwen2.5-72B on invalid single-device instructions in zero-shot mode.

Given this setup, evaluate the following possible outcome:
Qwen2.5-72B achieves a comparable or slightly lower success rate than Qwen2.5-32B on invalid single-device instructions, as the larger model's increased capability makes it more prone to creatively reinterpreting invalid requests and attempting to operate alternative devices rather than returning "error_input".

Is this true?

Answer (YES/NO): YES